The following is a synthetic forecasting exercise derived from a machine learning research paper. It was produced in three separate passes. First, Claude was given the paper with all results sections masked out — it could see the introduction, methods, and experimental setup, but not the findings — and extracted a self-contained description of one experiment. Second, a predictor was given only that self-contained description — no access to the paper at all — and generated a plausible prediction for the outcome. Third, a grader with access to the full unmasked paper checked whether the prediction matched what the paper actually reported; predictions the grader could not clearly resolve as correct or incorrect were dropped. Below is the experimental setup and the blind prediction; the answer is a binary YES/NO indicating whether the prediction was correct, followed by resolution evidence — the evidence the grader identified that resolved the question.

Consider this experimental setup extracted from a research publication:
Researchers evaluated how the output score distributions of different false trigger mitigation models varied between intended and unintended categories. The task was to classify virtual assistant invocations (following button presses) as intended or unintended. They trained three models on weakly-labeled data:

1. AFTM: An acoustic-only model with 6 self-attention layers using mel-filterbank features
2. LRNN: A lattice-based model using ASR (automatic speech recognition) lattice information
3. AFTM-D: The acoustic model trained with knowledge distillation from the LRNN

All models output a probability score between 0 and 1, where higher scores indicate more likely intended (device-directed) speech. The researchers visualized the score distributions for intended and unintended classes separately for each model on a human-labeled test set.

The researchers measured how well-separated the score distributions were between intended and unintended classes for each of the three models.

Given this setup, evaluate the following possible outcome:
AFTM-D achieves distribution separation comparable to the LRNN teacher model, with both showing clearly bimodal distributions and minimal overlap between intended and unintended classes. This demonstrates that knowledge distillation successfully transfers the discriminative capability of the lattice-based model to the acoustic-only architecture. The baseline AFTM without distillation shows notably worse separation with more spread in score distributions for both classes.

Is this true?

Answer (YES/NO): NO